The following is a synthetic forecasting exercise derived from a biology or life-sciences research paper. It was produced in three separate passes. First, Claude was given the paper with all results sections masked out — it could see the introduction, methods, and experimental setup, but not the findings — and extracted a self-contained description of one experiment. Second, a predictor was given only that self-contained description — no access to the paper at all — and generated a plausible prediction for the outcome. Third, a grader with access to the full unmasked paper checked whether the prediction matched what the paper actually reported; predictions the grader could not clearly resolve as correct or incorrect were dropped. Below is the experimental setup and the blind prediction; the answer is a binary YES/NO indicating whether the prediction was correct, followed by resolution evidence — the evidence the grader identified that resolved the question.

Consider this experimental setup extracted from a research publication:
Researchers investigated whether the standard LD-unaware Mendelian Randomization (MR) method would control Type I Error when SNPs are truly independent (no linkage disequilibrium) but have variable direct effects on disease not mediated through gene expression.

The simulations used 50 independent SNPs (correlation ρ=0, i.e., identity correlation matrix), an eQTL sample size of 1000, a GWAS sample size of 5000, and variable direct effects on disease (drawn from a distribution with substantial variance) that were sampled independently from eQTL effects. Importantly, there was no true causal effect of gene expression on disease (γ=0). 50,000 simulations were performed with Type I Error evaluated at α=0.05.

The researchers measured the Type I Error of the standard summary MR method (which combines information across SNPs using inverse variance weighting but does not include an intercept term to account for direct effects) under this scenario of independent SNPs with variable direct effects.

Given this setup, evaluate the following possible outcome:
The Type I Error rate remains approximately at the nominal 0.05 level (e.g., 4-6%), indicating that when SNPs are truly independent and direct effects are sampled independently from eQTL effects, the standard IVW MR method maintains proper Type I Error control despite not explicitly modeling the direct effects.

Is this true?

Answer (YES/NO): NO